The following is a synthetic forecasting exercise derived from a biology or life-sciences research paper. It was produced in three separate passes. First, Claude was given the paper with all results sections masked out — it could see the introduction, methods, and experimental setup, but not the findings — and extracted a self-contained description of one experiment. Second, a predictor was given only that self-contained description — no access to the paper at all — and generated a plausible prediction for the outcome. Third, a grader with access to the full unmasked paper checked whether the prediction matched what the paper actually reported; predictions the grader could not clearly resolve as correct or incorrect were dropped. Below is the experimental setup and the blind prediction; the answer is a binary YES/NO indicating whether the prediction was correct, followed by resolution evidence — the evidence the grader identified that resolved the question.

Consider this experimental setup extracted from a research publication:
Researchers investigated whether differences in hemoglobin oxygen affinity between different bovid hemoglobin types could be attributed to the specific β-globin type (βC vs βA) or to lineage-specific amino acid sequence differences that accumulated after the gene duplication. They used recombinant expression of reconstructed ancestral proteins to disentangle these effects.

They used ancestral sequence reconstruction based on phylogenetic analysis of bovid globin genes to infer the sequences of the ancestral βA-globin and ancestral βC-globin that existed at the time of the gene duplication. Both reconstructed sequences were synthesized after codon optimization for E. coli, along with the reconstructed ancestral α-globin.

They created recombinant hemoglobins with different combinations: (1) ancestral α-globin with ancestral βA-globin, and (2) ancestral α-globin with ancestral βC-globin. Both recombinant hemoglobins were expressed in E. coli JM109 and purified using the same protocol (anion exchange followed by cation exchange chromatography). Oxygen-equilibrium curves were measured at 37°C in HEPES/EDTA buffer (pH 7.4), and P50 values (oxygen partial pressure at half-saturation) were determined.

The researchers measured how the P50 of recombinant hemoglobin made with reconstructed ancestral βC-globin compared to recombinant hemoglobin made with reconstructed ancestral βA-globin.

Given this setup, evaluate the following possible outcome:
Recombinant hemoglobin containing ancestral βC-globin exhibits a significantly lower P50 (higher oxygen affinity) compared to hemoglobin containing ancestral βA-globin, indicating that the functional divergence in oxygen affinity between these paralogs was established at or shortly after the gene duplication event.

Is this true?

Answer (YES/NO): YES